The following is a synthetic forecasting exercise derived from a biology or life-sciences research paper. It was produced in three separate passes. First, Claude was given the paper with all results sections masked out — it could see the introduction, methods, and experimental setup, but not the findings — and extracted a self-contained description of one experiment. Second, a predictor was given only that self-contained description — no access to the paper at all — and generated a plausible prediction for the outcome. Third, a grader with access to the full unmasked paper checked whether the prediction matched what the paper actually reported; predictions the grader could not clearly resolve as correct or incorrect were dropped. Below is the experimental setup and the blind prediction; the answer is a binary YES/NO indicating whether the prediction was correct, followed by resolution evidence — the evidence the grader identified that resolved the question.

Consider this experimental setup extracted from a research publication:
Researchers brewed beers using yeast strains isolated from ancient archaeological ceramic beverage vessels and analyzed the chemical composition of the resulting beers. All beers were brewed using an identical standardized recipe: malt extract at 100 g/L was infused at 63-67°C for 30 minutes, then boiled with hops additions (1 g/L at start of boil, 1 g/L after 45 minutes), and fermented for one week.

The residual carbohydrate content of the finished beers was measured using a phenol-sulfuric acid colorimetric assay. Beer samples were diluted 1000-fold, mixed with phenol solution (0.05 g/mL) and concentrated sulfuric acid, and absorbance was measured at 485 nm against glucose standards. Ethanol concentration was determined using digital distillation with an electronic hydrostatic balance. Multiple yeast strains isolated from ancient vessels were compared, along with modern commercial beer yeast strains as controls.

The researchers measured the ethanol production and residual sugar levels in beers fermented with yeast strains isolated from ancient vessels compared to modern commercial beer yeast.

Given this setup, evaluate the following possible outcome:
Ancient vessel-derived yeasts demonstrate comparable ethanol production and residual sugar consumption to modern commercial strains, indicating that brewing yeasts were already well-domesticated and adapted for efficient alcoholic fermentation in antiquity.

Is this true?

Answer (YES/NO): YES